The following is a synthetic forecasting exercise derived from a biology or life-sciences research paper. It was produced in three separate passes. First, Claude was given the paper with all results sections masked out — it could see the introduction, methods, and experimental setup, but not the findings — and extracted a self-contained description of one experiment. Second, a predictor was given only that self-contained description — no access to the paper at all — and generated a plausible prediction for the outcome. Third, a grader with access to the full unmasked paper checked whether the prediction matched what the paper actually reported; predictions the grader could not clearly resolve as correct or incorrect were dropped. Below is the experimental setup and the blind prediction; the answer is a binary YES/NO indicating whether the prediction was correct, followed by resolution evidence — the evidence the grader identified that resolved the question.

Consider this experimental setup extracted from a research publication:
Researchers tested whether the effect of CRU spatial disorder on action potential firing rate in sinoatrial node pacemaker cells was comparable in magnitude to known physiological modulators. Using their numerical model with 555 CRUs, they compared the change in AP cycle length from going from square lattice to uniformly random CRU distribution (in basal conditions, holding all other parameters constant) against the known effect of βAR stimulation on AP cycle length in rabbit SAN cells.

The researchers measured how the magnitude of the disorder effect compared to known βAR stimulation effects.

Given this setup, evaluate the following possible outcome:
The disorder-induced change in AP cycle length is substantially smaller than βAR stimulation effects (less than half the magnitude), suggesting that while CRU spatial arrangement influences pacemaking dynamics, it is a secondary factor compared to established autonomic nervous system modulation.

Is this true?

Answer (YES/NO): NO